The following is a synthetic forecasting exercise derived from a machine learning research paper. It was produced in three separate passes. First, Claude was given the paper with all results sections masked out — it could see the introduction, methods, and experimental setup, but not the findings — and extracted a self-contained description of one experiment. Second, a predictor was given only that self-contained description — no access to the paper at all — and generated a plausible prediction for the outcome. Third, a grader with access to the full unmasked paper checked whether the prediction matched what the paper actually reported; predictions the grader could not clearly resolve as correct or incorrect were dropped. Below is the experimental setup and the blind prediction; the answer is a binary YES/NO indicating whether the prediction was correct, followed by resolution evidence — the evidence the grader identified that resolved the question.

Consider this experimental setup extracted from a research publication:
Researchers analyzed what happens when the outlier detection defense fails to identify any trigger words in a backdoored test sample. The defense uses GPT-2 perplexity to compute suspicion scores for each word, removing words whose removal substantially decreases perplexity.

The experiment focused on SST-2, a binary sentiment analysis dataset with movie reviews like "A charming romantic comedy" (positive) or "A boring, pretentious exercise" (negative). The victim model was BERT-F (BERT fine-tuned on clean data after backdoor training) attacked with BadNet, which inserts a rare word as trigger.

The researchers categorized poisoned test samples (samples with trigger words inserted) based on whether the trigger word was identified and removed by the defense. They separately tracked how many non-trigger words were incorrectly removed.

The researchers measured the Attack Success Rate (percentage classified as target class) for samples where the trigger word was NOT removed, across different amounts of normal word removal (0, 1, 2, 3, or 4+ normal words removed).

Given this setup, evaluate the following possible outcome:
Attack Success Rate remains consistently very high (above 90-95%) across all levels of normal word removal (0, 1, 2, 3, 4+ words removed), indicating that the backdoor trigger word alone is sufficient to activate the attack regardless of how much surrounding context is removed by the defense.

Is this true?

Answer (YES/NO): YES